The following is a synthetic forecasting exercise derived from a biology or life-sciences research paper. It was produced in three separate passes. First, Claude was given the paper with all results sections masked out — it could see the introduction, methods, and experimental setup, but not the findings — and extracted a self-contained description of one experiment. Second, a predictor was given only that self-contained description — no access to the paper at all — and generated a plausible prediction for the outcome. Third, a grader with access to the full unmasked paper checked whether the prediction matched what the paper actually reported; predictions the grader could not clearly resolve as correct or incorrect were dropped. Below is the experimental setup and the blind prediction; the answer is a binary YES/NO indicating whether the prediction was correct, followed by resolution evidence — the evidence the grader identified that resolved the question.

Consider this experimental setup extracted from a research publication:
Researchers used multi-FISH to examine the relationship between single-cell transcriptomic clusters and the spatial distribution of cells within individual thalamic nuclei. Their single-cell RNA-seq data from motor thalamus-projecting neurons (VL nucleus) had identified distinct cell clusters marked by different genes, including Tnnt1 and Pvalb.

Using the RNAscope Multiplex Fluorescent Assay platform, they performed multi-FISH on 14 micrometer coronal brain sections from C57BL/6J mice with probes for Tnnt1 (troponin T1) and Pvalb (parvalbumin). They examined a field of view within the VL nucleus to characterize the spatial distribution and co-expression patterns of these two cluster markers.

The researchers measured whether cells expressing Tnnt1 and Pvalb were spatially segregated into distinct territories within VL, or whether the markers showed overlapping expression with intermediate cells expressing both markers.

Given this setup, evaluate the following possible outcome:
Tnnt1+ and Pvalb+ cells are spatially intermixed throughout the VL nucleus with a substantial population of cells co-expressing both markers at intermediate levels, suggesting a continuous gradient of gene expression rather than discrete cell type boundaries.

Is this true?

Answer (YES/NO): NO